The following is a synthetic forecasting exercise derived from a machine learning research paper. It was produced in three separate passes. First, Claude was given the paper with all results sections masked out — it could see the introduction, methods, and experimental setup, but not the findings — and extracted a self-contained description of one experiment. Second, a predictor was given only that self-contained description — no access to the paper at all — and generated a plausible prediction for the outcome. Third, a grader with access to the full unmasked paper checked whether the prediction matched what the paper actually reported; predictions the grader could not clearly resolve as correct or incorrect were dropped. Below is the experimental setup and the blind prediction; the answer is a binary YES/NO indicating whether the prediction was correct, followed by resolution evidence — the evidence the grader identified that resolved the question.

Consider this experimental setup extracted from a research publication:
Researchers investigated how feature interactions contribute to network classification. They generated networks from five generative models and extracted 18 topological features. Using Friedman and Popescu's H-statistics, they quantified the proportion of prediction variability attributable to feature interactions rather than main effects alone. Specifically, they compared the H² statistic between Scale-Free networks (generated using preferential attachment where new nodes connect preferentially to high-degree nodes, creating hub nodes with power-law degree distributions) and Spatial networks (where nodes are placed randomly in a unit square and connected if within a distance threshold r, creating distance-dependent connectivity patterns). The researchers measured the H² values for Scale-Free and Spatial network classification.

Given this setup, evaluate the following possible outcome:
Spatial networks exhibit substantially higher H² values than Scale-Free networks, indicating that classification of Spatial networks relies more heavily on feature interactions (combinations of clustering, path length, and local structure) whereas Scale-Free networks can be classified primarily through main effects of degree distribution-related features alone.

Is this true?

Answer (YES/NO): NO